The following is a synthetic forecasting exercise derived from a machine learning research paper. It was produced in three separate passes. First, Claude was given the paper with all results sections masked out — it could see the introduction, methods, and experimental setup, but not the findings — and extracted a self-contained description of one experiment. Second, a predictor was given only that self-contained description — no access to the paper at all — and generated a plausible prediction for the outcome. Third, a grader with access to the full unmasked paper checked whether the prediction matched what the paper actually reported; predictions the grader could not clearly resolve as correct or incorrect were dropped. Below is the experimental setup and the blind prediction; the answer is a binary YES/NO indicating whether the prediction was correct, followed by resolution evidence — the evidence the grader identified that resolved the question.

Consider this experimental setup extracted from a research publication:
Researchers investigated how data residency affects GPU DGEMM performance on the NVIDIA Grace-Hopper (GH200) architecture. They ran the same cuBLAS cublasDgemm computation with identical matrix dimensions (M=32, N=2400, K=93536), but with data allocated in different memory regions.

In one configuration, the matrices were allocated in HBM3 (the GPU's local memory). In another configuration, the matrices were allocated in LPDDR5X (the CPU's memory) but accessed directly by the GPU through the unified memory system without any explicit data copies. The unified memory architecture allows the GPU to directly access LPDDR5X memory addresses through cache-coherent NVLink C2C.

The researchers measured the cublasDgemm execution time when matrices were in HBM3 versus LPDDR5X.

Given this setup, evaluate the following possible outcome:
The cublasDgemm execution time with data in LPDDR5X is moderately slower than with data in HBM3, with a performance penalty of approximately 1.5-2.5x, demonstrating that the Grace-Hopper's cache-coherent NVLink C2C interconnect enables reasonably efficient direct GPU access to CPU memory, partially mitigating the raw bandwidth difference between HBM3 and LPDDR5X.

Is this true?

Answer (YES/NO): NO